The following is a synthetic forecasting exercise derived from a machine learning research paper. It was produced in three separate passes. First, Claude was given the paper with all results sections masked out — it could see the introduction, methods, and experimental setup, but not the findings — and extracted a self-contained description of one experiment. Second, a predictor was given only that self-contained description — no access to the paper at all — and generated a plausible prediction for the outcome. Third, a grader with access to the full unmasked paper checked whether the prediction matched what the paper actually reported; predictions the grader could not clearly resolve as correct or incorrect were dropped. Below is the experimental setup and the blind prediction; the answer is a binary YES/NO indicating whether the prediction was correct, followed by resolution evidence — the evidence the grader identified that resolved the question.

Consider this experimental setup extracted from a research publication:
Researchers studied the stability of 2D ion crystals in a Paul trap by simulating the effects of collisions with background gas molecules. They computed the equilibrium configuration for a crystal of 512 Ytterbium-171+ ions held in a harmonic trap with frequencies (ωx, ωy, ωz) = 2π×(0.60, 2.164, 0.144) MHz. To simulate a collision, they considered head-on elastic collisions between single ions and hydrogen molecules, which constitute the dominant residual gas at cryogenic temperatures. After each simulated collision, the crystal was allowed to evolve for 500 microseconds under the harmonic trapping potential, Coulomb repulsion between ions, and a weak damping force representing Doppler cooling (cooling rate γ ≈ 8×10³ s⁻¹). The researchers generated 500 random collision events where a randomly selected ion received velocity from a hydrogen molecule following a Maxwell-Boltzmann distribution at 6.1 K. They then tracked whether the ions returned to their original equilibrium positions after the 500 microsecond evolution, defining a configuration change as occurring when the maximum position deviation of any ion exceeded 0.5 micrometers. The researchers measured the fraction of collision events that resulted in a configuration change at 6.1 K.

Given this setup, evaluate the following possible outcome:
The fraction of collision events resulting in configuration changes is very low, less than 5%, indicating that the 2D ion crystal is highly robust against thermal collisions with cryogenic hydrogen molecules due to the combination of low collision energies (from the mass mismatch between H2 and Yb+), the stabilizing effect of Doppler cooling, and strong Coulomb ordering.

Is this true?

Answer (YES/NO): YES